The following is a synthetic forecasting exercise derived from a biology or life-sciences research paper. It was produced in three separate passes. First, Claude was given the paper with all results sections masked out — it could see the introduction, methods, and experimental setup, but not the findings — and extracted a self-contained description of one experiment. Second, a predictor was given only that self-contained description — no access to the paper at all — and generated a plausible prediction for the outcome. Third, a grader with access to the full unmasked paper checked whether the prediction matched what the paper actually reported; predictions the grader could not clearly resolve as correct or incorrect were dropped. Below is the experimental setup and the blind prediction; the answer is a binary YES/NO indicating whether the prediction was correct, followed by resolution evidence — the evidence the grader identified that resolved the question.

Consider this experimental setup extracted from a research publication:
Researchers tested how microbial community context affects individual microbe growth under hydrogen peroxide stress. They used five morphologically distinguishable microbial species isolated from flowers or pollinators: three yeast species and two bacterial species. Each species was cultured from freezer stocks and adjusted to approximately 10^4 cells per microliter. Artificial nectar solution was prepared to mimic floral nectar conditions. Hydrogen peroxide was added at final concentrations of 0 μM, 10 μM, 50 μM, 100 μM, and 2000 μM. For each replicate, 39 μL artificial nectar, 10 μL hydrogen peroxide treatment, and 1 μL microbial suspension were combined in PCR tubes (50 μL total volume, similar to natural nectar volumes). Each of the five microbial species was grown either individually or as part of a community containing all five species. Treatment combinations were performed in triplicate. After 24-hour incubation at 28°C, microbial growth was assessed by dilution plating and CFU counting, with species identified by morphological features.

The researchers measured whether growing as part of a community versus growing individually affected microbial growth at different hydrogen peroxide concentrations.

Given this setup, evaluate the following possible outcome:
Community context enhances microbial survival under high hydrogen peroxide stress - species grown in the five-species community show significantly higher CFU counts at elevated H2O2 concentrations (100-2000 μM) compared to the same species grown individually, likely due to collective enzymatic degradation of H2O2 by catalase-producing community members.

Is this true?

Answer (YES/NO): NO